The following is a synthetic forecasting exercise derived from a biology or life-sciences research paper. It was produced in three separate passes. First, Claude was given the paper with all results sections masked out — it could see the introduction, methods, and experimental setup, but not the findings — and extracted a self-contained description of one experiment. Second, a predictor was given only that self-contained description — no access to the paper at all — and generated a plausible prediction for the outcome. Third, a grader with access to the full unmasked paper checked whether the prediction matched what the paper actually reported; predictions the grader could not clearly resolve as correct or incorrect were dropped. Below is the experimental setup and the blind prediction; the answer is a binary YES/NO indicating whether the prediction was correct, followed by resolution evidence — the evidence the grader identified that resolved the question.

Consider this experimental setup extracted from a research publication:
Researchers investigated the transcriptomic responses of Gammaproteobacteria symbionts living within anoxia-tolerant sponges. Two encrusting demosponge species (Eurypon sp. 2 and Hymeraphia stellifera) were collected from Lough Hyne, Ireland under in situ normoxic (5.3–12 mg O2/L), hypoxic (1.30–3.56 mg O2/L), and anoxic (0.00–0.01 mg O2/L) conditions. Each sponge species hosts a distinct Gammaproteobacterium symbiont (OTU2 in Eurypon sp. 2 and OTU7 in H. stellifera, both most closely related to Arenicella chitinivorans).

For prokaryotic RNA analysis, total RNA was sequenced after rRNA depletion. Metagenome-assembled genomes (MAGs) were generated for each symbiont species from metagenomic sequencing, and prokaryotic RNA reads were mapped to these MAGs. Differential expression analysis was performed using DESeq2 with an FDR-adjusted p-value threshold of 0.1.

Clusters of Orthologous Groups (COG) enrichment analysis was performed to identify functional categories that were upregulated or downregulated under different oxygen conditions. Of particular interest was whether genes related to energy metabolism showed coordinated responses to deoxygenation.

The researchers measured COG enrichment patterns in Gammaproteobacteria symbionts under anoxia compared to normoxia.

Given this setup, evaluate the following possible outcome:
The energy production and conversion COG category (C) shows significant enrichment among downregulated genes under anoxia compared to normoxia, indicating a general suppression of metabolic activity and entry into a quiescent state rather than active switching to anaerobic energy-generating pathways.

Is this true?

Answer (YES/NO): NO